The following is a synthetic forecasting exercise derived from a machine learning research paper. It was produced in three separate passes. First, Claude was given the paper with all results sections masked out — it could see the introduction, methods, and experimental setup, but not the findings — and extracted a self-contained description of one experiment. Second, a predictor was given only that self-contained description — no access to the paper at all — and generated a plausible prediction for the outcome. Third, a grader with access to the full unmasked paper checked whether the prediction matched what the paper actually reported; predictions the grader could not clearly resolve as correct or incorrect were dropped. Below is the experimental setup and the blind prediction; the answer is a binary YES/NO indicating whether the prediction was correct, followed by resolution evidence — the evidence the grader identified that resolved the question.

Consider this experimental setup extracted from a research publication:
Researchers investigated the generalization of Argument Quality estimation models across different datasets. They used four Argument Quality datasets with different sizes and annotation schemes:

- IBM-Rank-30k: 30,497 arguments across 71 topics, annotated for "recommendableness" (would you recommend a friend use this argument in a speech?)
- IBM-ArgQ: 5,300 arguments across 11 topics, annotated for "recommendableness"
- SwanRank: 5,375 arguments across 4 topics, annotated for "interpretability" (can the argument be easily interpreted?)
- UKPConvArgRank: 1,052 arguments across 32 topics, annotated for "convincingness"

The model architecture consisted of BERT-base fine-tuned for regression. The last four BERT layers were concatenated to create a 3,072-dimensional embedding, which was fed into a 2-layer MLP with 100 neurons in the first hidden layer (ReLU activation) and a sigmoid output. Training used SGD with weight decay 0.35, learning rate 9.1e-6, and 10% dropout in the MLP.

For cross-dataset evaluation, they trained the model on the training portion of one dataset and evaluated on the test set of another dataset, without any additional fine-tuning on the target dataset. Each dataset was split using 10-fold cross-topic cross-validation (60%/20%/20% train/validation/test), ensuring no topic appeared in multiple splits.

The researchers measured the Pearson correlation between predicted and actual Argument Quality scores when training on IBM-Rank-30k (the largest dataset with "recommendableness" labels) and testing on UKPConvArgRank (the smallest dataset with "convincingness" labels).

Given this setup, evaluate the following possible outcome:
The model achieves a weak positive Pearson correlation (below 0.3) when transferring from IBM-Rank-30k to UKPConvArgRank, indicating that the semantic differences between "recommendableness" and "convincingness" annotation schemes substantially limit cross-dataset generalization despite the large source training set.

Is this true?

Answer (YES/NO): NO